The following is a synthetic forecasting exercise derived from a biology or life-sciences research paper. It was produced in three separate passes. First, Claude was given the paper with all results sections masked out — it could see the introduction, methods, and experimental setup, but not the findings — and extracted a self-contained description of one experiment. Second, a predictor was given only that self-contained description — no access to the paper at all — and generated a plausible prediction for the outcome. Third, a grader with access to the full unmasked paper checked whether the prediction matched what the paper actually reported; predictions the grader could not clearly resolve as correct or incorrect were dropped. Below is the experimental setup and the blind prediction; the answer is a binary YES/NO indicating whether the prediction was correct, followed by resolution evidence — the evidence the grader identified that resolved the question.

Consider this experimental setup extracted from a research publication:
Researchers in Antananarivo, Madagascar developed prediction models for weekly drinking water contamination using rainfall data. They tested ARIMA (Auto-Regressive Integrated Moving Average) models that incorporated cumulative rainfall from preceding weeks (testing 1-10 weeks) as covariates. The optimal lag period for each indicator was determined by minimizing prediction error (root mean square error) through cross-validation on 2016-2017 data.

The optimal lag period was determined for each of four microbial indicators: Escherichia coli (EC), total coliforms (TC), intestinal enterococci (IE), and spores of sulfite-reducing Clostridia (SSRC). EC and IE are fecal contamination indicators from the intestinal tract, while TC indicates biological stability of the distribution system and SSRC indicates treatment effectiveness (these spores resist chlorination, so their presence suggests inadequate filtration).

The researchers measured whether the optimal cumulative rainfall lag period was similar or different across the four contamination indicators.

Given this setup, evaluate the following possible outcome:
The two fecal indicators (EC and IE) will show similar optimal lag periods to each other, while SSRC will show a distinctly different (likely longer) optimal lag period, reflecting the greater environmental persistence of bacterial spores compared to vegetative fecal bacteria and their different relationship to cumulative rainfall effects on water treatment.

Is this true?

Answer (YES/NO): NO